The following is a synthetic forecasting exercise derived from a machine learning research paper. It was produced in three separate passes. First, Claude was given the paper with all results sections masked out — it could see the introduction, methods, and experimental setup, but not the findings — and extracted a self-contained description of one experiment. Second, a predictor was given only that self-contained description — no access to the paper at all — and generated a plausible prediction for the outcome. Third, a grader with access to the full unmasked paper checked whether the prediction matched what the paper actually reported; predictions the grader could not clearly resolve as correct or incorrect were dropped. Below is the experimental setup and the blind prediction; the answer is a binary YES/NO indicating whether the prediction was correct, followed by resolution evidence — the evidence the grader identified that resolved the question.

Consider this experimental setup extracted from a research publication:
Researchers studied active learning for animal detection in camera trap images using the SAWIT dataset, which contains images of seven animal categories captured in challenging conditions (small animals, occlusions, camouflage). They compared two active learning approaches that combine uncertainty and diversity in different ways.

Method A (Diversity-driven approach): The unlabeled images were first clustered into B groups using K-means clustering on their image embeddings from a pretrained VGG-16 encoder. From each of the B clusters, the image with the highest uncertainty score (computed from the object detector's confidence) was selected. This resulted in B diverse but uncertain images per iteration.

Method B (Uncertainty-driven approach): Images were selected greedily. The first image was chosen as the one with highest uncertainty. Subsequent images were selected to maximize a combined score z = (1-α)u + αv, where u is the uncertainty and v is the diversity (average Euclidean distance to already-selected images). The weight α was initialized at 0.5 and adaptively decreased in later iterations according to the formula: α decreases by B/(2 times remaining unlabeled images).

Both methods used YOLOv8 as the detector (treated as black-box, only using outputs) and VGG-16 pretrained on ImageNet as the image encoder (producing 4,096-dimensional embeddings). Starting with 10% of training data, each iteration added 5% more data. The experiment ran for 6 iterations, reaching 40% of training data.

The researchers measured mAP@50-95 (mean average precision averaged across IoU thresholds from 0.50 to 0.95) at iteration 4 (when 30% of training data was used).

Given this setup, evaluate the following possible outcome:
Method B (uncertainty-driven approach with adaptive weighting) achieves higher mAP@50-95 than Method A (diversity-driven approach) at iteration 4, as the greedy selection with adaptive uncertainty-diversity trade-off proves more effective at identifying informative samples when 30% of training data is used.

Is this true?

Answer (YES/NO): NO